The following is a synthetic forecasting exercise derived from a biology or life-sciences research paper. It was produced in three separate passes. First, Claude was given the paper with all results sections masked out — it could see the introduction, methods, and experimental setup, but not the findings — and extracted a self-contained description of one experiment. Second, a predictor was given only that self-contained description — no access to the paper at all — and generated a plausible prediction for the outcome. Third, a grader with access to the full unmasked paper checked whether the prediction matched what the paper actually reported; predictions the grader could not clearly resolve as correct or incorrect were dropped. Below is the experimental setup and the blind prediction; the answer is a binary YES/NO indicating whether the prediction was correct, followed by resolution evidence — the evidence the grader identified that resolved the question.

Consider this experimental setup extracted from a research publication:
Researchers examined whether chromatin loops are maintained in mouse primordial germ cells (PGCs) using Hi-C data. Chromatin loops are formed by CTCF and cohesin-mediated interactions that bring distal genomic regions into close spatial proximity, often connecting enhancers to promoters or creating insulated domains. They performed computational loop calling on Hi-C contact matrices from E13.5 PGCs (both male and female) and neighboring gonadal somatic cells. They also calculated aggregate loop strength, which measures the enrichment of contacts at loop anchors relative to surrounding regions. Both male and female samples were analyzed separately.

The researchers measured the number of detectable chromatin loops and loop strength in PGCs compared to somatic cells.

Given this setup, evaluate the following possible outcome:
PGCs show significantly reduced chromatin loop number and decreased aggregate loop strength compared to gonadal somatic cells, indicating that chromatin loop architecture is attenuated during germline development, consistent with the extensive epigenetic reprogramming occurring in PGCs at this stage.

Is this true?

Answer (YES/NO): YES